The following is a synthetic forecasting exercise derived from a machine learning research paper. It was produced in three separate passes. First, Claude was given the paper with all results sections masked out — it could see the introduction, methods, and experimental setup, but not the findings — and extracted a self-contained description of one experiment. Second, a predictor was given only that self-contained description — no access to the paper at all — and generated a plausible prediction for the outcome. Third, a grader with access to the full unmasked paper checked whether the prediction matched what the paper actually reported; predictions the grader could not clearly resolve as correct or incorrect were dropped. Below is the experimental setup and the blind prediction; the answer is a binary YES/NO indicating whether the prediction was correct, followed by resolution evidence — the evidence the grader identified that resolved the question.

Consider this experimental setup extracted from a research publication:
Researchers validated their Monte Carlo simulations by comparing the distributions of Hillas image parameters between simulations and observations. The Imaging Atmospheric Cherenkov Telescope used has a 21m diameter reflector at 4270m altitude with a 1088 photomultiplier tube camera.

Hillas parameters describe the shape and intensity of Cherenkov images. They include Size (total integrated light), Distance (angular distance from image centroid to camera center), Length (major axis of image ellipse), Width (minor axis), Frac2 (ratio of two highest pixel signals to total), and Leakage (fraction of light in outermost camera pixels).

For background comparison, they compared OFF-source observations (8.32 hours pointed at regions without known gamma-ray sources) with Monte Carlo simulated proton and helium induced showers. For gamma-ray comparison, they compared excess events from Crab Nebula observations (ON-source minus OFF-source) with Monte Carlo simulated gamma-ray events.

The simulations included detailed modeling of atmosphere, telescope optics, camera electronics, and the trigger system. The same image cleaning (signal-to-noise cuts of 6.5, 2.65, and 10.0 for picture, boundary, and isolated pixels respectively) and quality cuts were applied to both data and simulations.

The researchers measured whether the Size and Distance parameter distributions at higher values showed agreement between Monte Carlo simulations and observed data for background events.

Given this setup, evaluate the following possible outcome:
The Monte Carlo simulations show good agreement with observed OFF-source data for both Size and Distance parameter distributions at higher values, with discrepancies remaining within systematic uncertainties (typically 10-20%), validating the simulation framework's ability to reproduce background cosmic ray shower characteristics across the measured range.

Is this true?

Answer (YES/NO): NO